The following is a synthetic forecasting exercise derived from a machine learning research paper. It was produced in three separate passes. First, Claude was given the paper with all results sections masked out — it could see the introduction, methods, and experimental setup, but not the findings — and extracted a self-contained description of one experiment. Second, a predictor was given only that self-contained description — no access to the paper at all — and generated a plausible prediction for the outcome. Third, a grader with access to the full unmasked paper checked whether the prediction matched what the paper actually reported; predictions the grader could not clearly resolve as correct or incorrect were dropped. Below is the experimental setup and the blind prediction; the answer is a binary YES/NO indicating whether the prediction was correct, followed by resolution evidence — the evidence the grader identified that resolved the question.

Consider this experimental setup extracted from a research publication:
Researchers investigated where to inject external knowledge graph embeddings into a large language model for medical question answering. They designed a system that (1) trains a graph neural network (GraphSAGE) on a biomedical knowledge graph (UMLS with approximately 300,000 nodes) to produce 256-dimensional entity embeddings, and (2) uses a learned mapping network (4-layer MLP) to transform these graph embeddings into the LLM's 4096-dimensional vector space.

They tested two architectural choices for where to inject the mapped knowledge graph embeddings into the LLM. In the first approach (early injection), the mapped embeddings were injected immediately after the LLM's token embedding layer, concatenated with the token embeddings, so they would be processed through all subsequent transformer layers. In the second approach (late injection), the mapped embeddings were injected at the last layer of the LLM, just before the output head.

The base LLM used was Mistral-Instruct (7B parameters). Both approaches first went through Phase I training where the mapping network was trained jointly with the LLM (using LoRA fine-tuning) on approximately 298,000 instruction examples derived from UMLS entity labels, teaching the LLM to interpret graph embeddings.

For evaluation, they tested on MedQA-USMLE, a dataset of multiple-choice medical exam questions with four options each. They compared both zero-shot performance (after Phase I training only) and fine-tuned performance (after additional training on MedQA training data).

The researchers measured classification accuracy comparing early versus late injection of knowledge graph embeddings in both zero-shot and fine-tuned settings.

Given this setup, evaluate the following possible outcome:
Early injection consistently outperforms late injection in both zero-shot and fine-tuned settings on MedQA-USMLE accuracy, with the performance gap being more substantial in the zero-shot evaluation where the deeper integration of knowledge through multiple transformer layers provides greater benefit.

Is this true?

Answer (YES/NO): NO